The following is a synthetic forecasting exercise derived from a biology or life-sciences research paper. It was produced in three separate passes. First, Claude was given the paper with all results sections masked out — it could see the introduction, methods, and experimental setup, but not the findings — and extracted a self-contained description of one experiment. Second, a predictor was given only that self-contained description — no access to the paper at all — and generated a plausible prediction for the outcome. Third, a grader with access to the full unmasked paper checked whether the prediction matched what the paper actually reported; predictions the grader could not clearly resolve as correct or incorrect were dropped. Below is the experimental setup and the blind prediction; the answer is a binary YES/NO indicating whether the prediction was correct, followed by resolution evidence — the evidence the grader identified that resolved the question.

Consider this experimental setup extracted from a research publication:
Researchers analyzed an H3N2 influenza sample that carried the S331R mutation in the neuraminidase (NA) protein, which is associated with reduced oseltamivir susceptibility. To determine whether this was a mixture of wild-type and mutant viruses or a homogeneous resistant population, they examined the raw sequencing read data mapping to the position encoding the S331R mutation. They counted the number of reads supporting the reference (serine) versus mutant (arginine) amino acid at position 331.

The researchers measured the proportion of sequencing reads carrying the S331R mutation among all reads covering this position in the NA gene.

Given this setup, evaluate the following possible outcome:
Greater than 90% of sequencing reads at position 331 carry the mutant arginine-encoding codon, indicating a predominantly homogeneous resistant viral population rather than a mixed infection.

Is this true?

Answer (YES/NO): YES